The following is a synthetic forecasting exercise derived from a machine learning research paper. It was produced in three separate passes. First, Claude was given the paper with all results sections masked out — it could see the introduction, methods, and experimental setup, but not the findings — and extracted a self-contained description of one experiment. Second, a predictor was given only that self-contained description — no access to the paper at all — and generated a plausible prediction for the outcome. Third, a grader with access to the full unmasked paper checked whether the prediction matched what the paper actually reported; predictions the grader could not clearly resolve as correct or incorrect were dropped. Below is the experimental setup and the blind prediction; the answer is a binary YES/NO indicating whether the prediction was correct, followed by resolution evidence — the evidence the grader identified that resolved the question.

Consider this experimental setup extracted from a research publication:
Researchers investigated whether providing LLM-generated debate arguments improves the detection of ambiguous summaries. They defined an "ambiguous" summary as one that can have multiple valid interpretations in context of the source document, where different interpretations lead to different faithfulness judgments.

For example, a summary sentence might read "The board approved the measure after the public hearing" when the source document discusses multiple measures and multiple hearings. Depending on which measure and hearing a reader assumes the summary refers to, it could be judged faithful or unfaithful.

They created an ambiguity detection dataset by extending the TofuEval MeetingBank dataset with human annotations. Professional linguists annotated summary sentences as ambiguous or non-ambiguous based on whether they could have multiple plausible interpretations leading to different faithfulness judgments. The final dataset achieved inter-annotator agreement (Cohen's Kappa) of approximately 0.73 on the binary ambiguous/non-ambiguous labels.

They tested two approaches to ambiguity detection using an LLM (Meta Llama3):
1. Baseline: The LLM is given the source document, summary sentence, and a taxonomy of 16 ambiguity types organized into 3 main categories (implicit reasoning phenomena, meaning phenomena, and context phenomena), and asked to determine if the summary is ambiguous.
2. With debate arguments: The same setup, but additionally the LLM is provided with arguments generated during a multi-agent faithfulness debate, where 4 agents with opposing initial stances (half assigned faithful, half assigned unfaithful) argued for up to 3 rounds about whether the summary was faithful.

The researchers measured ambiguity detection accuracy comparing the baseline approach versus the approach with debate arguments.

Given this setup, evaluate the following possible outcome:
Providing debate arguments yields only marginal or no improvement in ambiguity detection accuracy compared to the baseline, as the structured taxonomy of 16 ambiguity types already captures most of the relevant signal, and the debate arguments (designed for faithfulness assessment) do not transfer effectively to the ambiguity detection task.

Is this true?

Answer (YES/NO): NO